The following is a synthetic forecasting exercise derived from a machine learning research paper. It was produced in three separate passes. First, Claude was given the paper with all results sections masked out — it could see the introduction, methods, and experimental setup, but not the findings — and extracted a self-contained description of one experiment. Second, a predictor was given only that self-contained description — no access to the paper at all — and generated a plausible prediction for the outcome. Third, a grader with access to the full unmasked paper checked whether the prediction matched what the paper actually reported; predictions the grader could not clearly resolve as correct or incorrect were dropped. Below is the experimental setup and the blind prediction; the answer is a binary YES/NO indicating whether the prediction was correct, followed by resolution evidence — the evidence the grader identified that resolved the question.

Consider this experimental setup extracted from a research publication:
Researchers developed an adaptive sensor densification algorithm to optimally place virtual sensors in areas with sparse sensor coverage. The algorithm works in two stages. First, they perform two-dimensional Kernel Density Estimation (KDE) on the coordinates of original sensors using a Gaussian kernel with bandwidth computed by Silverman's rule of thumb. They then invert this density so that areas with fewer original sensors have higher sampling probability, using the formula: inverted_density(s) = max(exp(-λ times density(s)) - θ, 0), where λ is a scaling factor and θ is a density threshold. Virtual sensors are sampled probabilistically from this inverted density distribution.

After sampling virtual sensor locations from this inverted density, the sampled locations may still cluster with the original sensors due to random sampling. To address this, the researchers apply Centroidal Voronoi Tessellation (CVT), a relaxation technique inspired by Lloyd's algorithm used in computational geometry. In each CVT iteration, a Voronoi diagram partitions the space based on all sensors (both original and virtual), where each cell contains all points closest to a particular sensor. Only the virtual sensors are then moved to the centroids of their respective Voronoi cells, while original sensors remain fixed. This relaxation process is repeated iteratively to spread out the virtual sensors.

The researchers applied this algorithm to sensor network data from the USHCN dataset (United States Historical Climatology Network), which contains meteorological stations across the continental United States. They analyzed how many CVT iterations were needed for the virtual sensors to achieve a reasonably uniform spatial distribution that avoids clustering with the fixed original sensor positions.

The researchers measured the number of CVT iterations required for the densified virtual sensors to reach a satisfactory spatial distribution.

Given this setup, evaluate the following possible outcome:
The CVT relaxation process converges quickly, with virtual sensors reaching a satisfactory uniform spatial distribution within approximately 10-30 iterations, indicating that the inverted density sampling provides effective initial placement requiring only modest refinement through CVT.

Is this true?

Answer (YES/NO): NO